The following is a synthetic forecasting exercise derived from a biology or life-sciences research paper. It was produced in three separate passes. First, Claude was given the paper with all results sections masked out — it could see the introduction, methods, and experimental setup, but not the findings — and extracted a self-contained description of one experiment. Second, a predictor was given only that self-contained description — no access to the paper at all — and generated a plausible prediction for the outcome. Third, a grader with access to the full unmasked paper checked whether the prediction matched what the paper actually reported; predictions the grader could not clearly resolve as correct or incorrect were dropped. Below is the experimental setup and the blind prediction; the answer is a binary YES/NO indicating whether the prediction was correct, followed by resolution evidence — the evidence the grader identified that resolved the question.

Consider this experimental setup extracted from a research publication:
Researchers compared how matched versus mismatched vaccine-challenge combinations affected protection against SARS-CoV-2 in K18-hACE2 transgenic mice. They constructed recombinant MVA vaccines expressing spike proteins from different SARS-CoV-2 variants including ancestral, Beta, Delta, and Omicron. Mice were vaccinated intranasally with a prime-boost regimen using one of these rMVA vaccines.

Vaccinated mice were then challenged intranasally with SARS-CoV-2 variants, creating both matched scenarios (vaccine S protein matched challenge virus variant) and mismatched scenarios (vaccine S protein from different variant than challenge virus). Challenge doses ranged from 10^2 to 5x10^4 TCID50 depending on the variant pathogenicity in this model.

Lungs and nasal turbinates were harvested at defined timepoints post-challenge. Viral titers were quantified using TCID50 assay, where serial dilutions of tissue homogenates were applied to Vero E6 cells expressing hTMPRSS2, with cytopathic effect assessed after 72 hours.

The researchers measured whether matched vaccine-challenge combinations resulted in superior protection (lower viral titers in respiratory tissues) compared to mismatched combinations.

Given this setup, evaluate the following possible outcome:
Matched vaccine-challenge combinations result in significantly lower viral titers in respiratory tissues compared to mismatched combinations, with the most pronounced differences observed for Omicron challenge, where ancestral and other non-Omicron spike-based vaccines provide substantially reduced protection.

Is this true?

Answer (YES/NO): NO